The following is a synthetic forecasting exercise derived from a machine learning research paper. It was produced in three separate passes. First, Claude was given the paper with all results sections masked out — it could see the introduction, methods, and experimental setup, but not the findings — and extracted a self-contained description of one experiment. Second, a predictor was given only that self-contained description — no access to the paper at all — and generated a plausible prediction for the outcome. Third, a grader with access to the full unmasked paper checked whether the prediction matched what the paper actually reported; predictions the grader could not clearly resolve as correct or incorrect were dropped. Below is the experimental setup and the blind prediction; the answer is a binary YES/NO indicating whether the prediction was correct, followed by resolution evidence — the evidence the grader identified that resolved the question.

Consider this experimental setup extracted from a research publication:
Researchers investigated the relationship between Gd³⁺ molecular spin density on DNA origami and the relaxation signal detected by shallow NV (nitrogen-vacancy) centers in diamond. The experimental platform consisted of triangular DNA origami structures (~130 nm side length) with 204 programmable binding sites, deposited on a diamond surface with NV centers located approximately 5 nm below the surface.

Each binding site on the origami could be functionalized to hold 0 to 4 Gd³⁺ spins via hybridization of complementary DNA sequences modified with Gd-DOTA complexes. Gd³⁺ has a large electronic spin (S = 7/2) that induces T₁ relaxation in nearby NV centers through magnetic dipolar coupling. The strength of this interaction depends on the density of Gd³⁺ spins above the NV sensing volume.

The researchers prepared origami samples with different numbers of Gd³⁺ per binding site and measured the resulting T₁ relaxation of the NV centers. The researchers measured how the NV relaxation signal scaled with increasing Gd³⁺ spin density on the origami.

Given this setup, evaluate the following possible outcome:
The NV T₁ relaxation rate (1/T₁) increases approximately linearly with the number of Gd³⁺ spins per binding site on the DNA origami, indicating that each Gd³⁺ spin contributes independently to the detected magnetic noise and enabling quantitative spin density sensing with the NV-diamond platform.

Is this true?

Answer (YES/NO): YES